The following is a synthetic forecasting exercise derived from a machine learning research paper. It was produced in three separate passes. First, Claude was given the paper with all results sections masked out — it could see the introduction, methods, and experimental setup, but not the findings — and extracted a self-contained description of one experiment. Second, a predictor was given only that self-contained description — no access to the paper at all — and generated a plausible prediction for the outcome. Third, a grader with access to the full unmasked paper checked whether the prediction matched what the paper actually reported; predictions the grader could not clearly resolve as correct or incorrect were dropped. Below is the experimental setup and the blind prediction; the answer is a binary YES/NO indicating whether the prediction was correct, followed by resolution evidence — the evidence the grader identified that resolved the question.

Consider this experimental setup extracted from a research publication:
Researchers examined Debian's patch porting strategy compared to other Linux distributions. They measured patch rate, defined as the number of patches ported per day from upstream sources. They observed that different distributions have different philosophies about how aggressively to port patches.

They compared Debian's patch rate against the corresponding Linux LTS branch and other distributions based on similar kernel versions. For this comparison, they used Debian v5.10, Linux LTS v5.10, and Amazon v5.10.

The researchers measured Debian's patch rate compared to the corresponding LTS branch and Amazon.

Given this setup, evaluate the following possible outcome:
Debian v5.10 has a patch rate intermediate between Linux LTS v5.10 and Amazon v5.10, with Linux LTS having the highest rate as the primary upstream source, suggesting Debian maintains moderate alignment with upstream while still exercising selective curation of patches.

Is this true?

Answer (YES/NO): NO